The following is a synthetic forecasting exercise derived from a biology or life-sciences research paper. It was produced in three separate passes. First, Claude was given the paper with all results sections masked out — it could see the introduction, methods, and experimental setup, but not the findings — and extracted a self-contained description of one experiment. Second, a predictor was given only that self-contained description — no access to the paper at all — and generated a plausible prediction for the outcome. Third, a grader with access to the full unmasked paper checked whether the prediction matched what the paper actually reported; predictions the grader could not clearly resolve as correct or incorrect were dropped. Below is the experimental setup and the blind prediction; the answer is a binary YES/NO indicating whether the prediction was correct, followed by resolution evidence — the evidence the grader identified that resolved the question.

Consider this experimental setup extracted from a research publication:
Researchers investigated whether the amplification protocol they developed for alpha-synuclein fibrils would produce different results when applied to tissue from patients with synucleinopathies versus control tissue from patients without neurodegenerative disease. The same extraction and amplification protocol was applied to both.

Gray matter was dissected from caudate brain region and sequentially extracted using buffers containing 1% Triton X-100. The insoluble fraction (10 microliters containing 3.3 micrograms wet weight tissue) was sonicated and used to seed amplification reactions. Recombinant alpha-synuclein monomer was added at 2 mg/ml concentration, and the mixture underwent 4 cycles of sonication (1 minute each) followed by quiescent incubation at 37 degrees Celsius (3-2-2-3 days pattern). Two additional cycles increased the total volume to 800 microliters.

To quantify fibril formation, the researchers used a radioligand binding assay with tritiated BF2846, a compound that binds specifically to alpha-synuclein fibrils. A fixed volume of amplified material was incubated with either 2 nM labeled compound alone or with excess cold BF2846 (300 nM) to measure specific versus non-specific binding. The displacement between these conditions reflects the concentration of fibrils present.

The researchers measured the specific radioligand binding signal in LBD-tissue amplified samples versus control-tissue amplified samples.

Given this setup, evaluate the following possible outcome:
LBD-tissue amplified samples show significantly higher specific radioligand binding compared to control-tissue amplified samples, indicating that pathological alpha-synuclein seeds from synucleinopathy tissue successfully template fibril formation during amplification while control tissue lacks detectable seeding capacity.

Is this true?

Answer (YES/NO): YES